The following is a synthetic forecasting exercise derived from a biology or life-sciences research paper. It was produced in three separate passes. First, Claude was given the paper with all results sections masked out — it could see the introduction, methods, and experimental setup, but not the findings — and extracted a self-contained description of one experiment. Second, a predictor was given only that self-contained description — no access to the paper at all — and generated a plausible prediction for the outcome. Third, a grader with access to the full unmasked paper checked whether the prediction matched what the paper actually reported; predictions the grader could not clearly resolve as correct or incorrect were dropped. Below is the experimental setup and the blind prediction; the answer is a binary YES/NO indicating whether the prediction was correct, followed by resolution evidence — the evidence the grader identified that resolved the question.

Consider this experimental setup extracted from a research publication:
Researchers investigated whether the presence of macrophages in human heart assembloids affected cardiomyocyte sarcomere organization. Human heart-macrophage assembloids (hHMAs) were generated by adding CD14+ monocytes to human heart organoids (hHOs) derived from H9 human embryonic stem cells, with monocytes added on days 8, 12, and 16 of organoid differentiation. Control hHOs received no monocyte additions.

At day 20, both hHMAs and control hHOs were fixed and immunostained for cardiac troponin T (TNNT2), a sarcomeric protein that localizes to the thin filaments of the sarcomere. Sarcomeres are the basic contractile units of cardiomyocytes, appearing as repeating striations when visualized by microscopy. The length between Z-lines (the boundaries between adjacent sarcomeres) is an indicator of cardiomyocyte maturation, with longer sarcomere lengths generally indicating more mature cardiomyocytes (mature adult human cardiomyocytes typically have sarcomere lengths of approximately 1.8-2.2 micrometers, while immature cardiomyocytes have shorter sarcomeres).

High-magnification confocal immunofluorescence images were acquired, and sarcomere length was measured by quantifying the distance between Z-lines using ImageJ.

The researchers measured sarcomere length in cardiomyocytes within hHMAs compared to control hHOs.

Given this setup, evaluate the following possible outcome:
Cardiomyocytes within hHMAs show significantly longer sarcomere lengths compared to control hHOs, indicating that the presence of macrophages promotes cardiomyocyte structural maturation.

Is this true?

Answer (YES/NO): YES